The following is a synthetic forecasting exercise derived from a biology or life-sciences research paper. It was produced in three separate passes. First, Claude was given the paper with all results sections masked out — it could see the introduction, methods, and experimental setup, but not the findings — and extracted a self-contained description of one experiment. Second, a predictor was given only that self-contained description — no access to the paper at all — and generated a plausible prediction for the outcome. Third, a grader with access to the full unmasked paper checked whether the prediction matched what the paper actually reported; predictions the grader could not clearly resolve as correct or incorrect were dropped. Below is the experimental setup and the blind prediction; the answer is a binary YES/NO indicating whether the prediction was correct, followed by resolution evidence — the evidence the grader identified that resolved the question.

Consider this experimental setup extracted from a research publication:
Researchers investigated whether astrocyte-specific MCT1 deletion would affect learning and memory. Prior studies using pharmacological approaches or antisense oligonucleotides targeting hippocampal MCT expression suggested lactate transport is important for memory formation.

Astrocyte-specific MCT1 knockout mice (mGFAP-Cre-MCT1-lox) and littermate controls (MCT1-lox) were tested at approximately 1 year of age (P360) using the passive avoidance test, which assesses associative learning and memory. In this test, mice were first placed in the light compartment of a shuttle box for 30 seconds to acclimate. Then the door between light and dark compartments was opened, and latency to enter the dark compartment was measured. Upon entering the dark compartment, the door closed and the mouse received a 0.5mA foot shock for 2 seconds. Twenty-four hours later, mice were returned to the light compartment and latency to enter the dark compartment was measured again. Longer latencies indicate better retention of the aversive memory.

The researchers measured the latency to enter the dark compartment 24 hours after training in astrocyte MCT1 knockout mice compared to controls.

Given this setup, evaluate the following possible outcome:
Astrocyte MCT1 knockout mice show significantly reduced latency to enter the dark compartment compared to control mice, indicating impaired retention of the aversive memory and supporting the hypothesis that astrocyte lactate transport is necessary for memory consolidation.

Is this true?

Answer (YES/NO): NO